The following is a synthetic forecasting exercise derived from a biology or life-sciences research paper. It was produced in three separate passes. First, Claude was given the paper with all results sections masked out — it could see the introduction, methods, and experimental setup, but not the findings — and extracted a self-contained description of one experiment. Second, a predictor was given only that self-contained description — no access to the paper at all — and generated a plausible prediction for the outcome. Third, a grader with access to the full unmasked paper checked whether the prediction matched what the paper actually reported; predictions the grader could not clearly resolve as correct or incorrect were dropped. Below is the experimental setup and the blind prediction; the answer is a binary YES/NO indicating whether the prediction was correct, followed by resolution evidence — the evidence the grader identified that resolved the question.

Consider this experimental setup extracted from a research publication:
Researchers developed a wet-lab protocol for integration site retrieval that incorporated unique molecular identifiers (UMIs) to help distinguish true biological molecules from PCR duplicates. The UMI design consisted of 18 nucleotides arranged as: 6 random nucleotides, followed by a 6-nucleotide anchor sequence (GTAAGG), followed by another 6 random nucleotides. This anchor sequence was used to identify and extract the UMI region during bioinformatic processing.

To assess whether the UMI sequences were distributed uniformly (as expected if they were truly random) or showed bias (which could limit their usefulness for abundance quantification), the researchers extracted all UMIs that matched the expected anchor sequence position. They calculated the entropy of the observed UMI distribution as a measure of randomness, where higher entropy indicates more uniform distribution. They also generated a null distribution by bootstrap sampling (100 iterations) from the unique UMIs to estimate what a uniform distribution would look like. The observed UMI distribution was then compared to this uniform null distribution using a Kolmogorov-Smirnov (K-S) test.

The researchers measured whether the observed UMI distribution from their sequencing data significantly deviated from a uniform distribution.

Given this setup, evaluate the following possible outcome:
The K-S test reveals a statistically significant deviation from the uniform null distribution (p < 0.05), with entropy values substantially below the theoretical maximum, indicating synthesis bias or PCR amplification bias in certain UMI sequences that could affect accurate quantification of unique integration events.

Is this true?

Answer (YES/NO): NO